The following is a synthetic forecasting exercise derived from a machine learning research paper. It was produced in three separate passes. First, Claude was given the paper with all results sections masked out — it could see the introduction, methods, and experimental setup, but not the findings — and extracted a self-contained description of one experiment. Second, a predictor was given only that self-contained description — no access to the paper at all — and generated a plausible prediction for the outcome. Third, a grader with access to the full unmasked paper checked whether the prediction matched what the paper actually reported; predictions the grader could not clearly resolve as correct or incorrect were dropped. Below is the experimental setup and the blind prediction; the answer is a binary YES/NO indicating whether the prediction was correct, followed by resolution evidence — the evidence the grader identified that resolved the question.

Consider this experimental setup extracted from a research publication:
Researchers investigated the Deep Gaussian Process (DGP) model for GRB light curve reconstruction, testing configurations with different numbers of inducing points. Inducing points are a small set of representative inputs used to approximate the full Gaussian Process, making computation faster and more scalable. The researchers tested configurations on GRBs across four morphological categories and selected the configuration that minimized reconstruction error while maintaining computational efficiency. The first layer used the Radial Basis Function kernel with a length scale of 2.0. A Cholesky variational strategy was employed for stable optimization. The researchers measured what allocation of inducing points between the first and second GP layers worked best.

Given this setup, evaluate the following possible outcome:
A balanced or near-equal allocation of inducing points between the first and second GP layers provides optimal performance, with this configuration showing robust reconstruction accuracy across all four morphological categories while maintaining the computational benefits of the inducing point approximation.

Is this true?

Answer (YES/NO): NO